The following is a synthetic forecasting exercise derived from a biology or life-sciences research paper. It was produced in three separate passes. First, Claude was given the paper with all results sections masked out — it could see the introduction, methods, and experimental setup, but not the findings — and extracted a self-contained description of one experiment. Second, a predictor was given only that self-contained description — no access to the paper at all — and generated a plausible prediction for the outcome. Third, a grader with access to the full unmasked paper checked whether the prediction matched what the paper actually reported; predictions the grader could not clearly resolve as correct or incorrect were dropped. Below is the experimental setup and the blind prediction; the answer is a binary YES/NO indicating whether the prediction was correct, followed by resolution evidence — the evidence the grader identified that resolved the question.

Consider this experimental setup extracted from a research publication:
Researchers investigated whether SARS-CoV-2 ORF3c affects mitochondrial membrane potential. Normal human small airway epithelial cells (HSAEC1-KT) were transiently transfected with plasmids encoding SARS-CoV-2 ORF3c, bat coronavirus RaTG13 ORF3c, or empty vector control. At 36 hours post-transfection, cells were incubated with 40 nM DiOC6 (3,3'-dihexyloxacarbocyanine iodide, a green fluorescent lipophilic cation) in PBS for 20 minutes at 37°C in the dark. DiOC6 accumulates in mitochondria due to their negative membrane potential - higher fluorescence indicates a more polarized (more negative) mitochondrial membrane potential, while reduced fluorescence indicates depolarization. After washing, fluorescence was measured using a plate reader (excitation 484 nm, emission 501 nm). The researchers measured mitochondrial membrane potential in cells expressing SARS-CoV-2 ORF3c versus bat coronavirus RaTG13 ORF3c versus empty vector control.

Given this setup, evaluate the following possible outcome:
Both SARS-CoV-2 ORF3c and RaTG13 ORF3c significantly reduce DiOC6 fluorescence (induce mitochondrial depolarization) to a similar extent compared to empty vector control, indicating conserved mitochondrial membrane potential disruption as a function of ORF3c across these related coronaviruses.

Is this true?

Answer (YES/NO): NO